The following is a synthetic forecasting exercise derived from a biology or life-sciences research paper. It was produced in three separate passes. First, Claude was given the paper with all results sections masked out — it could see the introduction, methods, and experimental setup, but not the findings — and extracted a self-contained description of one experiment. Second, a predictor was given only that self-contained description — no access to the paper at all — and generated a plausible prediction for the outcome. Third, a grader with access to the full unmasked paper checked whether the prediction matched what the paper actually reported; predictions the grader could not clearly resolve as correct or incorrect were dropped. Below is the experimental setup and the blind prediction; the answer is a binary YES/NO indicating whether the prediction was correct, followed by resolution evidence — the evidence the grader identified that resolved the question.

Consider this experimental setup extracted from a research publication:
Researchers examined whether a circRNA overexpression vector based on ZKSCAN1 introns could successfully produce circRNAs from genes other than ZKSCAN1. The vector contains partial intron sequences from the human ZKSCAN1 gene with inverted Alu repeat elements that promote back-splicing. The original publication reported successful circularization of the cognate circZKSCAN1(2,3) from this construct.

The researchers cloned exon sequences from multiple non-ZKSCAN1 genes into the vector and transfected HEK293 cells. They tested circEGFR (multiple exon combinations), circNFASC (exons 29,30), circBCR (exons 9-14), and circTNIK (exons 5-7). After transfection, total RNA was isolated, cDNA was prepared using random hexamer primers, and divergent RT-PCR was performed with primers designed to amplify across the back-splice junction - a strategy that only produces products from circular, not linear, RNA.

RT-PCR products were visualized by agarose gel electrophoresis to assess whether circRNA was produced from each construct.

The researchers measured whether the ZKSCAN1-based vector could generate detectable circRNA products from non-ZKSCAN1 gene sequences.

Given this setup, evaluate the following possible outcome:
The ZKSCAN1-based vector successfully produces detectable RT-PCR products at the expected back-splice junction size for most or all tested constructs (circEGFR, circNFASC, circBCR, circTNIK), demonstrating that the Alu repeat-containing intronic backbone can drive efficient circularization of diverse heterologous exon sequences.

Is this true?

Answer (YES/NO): YES